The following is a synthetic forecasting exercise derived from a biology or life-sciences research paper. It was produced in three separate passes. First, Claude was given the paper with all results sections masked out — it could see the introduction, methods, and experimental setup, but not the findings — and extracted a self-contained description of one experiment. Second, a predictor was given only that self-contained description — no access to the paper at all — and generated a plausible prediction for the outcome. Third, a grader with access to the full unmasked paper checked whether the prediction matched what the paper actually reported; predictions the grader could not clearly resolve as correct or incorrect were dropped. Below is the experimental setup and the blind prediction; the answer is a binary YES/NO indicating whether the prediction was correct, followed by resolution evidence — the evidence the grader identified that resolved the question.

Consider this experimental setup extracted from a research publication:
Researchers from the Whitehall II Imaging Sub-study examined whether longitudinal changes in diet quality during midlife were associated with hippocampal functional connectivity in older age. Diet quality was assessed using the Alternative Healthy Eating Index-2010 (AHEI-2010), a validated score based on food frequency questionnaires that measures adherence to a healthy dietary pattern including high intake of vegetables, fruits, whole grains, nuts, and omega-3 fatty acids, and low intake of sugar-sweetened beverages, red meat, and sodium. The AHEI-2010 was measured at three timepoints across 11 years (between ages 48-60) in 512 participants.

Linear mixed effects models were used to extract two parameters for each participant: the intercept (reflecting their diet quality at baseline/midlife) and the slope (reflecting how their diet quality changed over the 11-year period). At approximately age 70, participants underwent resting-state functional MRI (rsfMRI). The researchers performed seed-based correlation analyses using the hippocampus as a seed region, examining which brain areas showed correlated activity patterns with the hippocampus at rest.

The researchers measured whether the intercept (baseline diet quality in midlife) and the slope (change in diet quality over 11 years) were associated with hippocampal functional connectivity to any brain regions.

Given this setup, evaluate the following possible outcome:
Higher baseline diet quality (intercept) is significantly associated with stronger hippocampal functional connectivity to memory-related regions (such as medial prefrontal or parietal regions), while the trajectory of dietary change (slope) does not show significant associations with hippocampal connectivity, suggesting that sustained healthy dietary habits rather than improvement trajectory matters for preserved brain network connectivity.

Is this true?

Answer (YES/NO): NO